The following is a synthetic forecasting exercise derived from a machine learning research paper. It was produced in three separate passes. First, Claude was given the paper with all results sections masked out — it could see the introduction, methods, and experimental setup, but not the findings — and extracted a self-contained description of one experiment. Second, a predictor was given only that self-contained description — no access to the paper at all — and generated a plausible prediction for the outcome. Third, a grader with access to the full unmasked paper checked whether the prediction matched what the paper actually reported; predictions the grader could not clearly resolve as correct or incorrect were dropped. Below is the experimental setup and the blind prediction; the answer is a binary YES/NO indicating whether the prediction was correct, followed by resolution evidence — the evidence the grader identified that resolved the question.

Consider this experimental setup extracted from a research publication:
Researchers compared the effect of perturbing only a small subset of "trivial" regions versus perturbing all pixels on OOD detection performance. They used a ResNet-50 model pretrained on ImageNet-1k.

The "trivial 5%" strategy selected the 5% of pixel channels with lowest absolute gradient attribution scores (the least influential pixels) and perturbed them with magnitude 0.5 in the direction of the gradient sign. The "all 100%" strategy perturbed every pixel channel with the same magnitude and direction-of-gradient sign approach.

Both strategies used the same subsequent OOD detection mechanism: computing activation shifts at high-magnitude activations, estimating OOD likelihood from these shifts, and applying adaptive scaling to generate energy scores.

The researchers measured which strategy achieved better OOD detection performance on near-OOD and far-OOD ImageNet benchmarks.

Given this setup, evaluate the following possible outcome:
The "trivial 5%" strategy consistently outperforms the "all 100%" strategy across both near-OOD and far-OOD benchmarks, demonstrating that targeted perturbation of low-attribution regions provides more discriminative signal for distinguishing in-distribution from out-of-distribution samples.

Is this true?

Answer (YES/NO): YES